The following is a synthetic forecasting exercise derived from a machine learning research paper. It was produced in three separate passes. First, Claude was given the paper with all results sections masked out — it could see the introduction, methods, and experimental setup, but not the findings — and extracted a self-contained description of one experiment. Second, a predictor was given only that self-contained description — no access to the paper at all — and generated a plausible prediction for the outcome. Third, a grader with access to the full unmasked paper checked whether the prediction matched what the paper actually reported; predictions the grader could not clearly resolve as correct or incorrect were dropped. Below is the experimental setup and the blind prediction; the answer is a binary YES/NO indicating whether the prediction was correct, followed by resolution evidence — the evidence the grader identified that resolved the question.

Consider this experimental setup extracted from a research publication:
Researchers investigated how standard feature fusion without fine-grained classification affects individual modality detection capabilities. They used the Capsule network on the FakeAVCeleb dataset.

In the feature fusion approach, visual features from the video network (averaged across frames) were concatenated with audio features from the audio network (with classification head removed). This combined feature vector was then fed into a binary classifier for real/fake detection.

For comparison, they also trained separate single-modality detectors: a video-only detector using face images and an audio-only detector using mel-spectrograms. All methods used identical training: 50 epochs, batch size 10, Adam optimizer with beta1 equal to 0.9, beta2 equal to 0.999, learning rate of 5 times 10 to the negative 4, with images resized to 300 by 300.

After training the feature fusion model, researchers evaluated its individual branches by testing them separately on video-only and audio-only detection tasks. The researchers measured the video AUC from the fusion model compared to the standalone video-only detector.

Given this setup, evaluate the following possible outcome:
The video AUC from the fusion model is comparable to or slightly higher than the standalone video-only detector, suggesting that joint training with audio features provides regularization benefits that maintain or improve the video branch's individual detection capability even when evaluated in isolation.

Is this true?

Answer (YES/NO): NO